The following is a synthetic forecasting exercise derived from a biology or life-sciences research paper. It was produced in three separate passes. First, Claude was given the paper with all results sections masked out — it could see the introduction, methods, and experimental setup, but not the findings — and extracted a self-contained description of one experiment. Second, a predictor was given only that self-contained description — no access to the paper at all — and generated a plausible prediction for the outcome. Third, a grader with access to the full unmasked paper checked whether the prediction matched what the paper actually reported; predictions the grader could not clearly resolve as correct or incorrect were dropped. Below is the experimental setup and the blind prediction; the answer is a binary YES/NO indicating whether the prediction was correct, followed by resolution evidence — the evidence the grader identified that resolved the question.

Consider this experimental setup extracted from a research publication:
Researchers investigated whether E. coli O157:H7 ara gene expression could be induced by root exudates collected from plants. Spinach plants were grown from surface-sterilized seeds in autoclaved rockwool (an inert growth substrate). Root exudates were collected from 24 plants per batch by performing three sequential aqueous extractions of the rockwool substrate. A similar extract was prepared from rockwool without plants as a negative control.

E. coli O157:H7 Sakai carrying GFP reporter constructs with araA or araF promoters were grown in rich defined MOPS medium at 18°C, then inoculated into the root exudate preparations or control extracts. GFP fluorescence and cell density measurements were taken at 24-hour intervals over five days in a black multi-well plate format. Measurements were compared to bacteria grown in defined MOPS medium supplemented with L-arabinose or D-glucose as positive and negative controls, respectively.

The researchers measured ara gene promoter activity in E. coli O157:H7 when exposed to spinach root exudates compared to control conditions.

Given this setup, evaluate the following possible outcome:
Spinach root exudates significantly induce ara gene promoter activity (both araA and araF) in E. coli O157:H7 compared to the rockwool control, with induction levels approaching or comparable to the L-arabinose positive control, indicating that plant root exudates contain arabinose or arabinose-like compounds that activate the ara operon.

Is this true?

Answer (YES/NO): NO